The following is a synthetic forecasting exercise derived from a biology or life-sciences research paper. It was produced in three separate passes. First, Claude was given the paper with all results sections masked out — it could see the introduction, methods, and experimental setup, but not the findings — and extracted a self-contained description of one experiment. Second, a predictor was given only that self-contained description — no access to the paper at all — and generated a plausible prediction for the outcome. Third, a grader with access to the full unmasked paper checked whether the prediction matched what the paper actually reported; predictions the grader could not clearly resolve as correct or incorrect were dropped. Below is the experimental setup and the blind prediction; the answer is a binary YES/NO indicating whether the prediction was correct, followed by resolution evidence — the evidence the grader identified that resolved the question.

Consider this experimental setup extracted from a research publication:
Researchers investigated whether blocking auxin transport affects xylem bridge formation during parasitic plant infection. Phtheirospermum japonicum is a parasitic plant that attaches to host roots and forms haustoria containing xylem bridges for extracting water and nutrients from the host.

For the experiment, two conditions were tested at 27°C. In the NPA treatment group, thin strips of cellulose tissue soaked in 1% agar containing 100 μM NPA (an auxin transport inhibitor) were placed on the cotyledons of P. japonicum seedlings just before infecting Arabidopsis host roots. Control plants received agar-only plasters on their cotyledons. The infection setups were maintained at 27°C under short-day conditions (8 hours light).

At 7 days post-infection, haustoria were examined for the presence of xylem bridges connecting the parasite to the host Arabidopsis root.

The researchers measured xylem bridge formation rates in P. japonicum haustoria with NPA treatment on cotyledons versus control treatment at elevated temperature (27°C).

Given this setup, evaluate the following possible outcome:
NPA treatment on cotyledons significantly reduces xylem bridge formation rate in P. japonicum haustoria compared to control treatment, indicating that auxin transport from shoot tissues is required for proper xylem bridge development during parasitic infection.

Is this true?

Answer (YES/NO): YES